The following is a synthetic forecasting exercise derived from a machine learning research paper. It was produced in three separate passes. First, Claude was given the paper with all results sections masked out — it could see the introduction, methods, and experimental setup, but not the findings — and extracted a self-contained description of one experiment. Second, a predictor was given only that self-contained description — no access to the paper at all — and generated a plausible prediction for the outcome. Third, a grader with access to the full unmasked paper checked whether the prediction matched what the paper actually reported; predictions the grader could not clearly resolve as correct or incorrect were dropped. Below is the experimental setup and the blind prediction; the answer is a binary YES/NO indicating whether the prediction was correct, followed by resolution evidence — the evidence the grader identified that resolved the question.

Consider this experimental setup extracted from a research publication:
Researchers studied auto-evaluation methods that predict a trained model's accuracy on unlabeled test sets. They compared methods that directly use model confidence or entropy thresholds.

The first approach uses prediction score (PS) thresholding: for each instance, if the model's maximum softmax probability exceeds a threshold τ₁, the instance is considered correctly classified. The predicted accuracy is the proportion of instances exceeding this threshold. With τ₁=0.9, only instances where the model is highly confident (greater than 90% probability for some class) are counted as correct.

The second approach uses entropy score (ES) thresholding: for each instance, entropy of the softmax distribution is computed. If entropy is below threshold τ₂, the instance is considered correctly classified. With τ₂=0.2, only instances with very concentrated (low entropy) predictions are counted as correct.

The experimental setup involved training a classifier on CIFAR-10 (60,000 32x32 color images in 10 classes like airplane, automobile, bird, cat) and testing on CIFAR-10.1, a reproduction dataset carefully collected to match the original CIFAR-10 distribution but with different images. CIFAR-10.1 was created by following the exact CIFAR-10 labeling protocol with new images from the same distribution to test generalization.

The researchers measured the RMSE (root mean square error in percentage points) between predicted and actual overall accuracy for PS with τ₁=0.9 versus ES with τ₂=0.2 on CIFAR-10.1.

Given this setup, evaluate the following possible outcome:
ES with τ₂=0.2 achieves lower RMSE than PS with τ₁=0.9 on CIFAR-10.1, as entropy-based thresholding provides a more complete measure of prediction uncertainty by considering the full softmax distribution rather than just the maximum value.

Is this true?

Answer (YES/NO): NO